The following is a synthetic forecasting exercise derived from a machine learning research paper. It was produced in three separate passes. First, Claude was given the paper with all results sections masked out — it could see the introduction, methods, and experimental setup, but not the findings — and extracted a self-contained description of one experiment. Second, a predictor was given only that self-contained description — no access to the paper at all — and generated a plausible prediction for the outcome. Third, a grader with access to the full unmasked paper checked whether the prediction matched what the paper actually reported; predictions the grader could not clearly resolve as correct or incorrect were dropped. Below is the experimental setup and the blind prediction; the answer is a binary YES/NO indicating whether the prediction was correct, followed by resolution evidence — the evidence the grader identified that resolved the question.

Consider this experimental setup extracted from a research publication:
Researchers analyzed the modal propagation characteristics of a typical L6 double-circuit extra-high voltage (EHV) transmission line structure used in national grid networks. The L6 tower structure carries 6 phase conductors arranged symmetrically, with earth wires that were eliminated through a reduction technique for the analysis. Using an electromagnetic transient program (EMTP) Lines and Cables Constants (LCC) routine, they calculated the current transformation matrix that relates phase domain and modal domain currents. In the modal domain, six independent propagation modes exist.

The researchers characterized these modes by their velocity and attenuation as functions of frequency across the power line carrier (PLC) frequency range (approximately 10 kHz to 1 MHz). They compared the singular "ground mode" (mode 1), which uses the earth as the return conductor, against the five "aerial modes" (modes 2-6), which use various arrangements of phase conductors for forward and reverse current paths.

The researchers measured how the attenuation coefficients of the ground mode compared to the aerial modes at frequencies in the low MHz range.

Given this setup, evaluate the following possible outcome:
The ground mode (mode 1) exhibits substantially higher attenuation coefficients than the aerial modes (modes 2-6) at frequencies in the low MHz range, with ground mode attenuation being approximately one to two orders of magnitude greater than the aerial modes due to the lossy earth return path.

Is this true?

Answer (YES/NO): NO